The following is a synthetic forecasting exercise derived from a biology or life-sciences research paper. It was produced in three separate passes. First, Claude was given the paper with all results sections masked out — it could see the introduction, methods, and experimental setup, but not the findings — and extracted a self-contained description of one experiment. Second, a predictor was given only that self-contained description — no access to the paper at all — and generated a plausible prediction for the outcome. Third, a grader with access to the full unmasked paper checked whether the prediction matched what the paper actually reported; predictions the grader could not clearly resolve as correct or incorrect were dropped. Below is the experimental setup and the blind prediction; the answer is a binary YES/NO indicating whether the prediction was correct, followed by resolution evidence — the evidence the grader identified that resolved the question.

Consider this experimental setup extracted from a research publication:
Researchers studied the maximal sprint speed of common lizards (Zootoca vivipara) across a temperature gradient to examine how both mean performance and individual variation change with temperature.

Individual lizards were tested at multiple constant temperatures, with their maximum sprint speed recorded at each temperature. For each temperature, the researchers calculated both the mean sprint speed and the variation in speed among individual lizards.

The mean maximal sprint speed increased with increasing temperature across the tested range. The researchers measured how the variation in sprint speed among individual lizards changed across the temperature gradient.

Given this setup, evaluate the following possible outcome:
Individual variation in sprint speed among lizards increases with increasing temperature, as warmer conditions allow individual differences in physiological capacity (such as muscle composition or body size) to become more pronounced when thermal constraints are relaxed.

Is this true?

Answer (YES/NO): YES